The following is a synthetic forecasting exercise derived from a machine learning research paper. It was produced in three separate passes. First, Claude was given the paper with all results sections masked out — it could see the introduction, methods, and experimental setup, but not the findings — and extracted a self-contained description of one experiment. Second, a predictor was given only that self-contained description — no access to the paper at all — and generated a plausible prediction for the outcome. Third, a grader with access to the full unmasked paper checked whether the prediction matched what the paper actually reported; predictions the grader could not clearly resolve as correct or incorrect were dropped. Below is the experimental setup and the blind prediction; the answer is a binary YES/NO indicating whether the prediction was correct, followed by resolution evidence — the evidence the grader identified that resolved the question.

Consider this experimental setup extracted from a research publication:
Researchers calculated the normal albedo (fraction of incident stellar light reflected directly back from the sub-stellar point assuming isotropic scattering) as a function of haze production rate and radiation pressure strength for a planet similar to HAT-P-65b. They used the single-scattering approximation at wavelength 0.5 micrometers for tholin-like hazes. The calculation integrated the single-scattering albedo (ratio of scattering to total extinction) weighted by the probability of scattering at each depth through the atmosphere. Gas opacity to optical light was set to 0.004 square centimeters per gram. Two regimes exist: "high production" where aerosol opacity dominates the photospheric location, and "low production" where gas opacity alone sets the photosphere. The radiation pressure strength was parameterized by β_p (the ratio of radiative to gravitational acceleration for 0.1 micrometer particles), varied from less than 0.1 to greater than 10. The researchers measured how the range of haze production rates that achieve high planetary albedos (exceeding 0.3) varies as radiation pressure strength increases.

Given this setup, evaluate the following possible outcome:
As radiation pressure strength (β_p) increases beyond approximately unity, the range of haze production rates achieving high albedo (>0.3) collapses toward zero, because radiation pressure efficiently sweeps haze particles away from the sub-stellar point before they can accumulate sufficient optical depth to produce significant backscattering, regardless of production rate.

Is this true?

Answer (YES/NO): NO